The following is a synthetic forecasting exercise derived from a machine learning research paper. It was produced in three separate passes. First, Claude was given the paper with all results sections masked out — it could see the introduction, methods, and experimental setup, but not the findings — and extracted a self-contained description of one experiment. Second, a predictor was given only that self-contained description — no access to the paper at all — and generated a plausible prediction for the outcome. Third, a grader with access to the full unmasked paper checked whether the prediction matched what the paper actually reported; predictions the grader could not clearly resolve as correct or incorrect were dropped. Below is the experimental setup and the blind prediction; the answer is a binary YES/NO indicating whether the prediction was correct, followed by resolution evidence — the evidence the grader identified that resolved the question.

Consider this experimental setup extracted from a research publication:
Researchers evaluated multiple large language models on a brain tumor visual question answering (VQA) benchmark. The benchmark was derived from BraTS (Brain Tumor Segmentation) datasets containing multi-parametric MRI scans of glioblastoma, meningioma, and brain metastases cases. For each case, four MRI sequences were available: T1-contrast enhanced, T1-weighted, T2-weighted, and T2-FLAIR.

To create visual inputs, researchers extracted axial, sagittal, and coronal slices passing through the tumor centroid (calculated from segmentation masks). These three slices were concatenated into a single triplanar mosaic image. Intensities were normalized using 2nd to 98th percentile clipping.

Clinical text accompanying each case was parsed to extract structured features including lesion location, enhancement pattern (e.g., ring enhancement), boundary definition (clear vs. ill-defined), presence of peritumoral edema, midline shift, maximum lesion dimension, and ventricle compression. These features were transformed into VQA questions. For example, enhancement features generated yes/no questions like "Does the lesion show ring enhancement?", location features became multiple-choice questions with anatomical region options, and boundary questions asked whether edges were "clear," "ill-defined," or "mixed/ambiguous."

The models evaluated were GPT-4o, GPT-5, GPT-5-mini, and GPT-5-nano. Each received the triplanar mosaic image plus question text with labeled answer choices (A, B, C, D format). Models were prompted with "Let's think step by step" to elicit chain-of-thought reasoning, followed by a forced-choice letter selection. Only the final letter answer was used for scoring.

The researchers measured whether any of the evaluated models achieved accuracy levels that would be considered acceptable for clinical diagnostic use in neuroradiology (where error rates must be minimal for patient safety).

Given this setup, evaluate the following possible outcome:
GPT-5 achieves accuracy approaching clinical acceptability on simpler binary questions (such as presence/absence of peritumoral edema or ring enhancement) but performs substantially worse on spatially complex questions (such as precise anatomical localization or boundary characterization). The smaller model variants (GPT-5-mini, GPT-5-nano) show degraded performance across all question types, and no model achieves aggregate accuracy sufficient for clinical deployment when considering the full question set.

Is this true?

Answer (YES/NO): NO